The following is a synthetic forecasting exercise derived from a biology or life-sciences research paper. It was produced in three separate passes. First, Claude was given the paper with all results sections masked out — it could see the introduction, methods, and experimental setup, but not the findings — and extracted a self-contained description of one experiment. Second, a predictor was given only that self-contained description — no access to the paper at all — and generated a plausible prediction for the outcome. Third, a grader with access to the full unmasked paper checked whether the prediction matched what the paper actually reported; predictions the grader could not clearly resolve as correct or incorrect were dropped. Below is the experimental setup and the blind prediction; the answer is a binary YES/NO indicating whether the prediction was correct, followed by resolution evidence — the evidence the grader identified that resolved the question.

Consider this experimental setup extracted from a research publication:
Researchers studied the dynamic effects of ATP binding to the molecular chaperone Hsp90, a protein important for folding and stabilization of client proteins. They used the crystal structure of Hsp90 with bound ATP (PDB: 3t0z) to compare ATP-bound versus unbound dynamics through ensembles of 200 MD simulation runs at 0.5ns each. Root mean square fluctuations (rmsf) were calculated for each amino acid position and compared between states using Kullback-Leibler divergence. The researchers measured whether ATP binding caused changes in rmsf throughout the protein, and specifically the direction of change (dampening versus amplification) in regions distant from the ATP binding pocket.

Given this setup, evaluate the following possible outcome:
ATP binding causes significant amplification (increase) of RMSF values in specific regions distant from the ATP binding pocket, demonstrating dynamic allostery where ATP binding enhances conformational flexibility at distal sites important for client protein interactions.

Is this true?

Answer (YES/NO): YES